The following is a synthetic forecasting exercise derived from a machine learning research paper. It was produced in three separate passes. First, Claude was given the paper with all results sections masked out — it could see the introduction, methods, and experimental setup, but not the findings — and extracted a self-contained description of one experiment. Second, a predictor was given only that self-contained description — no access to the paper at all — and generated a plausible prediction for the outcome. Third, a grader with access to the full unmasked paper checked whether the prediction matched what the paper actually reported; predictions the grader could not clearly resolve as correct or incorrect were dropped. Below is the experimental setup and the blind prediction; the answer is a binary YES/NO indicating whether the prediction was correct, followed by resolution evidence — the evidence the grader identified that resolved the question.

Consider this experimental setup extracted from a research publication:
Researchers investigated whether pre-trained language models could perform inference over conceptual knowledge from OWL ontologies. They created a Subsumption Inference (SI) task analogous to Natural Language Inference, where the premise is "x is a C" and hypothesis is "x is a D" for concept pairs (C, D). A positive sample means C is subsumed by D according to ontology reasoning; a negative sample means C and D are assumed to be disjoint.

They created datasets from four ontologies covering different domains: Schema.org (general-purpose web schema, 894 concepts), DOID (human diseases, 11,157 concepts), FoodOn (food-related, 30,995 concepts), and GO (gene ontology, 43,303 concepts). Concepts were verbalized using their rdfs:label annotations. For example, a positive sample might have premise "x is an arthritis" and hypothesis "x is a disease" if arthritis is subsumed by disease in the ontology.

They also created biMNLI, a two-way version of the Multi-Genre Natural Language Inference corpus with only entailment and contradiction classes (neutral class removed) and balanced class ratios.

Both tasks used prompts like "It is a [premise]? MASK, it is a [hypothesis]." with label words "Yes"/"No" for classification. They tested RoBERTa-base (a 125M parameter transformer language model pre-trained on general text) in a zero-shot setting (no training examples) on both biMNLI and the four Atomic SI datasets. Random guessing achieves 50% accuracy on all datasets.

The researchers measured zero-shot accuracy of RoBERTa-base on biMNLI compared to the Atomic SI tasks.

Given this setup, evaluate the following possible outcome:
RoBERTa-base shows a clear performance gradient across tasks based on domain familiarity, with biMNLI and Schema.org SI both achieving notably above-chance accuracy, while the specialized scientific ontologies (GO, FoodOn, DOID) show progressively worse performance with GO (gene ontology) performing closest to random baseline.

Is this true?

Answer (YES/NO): NO